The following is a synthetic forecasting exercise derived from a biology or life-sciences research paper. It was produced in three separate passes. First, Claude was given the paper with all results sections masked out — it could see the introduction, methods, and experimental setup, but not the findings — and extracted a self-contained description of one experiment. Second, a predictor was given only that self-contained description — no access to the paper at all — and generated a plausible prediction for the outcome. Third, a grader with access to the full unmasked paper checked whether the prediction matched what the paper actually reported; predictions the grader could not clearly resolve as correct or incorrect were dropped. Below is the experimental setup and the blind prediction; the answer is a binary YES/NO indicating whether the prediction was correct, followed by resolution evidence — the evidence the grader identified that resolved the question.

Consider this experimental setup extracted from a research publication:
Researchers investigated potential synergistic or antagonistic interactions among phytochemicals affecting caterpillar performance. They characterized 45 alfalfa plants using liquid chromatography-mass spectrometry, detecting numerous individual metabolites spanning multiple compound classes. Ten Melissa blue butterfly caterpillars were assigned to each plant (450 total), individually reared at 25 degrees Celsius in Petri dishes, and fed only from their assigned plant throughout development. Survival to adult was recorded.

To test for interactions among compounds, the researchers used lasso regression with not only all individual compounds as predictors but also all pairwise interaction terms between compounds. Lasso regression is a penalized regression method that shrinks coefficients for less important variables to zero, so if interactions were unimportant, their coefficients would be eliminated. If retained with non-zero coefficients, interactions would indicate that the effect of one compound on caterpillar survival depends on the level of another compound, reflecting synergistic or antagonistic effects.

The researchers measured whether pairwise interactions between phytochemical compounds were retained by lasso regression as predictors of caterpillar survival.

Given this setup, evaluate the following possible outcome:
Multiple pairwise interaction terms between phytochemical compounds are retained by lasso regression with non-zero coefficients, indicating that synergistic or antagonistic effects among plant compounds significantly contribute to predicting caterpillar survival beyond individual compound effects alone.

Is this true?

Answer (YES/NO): NO